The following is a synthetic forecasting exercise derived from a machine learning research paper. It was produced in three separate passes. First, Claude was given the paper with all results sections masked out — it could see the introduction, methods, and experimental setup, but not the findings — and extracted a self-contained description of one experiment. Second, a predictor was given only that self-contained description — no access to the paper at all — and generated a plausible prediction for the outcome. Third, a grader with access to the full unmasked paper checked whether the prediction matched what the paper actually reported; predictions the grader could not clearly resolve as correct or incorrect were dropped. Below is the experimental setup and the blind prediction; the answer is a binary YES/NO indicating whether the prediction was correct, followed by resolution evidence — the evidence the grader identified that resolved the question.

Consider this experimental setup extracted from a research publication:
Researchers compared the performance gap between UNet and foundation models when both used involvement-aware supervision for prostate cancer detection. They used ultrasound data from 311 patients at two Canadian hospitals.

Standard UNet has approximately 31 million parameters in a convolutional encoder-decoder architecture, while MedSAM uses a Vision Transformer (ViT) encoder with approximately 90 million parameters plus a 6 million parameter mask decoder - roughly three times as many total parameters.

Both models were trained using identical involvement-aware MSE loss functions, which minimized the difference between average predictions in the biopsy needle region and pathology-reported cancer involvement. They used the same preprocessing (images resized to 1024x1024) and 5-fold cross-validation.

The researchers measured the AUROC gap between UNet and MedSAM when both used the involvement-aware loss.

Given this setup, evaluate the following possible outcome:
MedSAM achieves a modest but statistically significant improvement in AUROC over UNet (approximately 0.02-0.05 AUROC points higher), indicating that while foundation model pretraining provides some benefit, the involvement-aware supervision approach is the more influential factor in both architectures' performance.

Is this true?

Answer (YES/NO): NO